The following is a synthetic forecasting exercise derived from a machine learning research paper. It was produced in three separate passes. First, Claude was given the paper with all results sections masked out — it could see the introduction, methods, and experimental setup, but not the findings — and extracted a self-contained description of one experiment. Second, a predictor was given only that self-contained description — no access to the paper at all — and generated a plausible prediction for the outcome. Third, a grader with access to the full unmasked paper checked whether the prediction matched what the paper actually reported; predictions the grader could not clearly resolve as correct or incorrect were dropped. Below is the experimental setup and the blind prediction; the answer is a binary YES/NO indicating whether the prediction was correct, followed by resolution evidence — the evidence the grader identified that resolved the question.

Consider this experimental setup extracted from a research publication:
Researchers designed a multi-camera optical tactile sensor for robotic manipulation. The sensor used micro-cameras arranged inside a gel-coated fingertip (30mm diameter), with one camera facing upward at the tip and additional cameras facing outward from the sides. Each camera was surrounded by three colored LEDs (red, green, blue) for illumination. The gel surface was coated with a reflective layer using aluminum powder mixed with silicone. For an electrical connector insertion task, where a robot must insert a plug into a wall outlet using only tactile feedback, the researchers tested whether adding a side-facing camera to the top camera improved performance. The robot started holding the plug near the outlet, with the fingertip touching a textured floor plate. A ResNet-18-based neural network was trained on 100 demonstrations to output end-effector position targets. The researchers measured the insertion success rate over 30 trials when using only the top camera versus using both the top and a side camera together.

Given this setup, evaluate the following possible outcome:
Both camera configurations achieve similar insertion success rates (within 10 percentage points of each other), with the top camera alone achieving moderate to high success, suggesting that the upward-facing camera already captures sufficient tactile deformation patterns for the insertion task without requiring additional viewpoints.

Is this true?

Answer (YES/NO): NO